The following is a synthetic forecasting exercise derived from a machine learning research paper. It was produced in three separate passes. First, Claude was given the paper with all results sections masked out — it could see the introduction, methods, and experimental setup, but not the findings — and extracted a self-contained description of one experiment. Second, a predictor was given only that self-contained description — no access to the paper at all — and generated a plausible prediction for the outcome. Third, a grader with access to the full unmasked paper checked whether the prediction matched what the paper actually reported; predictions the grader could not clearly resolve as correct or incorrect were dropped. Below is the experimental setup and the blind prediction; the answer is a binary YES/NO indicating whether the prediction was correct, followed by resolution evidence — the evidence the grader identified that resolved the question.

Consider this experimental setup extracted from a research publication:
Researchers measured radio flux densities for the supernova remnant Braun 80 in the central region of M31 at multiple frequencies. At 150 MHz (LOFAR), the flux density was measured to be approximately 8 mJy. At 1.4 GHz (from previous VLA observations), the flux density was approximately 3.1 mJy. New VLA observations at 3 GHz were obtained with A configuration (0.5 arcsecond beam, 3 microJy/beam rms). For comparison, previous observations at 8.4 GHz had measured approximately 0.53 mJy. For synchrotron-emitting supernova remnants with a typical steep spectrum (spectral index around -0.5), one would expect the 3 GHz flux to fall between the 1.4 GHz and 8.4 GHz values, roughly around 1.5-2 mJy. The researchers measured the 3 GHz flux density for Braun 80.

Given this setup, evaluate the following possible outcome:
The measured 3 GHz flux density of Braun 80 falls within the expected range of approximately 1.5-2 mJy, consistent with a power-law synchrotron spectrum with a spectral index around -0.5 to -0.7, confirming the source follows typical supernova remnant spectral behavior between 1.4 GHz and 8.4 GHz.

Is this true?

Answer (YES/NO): NO